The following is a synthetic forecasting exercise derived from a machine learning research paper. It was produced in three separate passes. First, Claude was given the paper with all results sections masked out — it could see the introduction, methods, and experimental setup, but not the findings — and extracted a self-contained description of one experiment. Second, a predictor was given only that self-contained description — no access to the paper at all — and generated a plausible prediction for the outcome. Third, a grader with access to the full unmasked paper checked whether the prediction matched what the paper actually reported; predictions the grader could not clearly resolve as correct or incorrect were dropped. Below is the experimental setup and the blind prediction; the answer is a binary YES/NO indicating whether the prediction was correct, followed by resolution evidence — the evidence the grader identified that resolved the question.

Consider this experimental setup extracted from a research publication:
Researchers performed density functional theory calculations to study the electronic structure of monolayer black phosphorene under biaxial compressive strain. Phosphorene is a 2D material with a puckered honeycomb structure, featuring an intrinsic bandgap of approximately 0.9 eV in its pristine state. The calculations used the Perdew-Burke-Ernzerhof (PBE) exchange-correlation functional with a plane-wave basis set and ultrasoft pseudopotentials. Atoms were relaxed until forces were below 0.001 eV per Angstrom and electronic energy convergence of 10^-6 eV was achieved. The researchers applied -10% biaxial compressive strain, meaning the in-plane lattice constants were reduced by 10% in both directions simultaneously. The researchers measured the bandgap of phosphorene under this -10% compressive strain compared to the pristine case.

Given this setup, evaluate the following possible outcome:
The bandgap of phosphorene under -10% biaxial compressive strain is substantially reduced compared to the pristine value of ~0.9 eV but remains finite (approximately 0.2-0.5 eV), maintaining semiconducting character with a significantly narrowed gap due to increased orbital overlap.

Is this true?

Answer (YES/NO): NO